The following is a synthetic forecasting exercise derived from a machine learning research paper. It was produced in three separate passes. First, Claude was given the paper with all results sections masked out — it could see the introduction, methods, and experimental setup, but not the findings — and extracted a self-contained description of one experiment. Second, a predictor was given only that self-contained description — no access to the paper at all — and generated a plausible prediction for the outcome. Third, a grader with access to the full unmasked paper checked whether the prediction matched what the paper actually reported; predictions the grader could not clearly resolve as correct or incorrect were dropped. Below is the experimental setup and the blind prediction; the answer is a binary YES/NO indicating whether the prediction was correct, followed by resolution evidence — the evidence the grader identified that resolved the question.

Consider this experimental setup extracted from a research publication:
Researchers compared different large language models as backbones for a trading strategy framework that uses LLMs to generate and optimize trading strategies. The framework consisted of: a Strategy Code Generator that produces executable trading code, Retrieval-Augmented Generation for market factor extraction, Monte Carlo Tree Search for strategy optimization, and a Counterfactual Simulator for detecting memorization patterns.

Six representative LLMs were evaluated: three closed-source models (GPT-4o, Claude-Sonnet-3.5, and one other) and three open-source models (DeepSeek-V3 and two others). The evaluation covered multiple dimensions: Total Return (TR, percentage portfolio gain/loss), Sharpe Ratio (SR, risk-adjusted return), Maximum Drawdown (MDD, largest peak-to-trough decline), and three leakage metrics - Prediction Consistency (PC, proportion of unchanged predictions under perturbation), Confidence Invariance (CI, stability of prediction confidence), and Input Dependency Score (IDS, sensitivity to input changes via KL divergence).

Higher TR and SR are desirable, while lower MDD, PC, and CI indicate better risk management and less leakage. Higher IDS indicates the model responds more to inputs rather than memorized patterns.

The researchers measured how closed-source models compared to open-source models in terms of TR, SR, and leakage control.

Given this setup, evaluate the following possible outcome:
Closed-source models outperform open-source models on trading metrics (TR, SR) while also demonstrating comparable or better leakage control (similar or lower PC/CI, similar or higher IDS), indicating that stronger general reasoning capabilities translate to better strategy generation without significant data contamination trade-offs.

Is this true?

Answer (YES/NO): YES